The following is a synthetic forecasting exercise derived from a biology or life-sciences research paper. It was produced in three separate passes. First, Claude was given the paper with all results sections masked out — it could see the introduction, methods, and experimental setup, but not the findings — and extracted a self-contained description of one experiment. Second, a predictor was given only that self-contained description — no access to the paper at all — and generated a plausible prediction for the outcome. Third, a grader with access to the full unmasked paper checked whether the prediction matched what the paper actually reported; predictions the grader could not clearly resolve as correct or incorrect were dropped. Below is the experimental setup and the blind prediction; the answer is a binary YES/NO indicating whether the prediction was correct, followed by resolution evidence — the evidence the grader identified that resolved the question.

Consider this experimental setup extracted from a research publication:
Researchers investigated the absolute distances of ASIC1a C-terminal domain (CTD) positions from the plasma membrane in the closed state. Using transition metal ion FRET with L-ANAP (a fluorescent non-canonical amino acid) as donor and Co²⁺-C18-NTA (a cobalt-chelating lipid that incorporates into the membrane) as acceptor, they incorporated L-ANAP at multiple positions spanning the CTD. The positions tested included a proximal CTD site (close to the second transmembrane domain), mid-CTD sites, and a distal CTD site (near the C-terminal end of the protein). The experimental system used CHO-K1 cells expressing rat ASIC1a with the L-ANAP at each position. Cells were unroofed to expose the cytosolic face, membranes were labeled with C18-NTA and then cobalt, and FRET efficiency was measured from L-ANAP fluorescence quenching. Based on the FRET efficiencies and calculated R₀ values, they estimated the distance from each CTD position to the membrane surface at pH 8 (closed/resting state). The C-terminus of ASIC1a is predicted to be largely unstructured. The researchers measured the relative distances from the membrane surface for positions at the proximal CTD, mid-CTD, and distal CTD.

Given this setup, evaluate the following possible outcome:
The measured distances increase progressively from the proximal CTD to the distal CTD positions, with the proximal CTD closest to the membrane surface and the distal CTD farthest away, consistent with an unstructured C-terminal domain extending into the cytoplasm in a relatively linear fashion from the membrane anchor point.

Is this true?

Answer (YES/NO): NO